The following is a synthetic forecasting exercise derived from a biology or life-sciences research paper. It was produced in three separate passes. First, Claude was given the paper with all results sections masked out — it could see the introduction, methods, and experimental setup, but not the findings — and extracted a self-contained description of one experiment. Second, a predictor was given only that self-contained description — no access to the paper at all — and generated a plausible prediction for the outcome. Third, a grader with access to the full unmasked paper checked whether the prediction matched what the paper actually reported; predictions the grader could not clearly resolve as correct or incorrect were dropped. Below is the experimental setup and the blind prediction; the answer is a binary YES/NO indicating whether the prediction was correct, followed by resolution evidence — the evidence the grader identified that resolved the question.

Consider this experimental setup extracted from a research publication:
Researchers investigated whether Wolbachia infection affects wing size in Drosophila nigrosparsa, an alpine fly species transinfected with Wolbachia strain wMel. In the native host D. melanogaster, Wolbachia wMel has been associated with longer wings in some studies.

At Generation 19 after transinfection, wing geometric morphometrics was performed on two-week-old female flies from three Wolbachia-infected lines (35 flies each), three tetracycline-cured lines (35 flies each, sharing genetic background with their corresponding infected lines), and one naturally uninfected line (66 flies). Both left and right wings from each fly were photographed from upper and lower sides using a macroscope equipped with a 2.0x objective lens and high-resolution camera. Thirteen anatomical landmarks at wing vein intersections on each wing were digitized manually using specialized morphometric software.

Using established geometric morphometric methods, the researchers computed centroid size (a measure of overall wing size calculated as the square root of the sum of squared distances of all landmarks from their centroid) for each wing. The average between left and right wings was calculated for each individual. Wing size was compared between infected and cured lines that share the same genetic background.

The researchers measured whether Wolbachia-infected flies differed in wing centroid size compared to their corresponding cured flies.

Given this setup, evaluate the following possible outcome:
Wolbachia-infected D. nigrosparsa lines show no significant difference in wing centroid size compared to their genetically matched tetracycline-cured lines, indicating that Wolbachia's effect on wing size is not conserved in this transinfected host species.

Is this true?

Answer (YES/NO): NO